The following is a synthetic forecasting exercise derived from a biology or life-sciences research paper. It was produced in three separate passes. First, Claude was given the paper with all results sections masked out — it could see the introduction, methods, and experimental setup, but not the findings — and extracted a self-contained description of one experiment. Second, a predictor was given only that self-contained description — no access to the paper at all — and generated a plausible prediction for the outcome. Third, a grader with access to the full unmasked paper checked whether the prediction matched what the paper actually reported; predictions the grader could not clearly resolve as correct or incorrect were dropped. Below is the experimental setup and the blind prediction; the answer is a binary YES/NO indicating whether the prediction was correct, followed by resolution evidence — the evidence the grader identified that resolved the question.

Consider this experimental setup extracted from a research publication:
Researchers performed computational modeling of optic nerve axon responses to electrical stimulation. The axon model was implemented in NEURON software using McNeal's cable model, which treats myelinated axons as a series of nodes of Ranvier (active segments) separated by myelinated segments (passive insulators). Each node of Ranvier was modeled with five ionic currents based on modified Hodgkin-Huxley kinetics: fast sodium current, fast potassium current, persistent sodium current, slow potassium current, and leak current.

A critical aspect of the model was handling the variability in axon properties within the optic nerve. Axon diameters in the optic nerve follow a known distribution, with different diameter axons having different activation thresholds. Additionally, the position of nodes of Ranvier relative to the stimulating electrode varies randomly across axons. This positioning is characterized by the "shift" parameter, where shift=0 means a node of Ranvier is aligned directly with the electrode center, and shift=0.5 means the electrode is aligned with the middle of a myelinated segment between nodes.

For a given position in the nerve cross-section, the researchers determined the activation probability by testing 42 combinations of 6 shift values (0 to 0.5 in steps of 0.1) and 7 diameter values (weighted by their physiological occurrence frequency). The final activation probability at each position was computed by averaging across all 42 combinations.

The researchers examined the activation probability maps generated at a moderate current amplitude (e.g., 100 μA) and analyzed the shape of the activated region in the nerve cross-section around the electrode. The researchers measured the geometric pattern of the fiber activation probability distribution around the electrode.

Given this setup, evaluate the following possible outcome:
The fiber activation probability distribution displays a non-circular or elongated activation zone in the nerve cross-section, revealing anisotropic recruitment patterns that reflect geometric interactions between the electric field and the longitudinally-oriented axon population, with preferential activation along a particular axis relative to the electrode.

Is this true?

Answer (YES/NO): NO